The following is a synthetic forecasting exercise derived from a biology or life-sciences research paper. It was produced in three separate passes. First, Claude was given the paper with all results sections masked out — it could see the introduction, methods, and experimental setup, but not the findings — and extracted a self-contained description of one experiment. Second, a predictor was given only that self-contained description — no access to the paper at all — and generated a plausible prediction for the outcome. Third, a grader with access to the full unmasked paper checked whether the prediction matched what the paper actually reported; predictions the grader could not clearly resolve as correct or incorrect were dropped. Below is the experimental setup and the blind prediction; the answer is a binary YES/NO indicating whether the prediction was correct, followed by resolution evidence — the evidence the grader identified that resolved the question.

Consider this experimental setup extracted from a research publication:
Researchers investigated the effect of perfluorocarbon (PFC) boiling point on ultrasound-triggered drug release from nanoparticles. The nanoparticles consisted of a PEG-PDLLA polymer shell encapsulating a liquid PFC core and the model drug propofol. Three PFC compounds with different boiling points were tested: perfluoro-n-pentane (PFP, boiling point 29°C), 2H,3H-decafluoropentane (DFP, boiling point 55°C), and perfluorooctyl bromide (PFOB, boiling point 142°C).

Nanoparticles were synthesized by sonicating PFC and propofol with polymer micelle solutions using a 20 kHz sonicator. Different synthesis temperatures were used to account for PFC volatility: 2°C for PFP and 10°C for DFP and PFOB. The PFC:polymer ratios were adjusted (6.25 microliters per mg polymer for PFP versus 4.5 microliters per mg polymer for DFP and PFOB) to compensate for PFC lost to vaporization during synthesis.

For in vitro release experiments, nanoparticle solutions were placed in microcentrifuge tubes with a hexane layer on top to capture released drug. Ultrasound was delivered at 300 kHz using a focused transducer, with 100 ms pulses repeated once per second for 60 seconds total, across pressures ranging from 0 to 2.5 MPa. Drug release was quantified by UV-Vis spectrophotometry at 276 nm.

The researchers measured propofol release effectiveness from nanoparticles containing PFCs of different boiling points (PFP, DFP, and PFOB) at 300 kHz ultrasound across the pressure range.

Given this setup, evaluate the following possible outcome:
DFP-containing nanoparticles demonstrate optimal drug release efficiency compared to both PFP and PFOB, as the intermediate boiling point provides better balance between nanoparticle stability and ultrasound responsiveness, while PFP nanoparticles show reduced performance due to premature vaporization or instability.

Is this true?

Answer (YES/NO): NO